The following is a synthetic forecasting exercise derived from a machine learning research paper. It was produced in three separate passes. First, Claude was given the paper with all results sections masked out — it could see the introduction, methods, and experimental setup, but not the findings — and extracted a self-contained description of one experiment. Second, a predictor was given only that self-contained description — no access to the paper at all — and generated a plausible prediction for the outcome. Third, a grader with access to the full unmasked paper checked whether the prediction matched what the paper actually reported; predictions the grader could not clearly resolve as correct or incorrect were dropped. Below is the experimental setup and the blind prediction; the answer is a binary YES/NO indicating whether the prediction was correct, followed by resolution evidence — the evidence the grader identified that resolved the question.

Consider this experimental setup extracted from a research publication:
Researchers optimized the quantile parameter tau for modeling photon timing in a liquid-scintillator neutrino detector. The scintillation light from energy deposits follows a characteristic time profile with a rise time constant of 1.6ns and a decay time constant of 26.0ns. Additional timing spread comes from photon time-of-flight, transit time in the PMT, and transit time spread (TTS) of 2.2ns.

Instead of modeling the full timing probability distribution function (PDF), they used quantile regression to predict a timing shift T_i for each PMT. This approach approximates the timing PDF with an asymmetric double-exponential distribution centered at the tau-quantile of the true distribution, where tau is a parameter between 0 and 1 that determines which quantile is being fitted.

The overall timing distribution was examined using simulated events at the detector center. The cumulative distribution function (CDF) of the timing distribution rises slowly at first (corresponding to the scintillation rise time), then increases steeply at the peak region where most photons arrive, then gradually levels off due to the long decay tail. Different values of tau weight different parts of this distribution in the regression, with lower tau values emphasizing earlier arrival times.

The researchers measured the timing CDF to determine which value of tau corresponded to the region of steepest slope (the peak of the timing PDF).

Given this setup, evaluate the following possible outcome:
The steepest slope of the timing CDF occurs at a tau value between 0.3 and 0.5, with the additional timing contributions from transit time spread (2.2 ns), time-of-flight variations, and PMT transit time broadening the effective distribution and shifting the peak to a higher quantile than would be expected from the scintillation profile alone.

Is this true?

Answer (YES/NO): NO